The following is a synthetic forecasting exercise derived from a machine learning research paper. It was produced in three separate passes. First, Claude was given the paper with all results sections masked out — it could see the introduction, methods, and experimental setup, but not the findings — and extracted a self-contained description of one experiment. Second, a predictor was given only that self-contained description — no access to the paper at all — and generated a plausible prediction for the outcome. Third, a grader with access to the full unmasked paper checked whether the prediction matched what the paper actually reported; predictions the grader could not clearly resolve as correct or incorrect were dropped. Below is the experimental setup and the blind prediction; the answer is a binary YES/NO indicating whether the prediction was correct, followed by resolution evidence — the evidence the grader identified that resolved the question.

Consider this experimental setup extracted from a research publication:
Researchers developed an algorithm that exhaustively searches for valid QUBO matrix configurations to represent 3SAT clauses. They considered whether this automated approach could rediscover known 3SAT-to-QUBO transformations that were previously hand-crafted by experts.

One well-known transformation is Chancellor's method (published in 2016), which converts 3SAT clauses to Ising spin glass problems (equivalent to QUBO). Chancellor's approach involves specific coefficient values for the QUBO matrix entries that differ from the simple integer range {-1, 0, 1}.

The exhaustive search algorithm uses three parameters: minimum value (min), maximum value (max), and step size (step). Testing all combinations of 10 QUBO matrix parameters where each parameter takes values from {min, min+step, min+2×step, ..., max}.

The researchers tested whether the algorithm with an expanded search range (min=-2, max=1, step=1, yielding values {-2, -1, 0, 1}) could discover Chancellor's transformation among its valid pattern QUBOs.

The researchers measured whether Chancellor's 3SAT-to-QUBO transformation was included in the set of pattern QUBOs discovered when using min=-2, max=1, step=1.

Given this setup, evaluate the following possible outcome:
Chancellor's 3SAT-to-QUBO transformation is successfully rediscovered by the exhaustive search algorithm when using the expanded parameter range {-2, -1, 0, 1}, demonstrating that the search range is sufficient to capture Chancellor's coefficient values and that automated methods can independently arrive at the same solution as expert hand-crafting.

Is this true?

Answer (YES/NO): YES